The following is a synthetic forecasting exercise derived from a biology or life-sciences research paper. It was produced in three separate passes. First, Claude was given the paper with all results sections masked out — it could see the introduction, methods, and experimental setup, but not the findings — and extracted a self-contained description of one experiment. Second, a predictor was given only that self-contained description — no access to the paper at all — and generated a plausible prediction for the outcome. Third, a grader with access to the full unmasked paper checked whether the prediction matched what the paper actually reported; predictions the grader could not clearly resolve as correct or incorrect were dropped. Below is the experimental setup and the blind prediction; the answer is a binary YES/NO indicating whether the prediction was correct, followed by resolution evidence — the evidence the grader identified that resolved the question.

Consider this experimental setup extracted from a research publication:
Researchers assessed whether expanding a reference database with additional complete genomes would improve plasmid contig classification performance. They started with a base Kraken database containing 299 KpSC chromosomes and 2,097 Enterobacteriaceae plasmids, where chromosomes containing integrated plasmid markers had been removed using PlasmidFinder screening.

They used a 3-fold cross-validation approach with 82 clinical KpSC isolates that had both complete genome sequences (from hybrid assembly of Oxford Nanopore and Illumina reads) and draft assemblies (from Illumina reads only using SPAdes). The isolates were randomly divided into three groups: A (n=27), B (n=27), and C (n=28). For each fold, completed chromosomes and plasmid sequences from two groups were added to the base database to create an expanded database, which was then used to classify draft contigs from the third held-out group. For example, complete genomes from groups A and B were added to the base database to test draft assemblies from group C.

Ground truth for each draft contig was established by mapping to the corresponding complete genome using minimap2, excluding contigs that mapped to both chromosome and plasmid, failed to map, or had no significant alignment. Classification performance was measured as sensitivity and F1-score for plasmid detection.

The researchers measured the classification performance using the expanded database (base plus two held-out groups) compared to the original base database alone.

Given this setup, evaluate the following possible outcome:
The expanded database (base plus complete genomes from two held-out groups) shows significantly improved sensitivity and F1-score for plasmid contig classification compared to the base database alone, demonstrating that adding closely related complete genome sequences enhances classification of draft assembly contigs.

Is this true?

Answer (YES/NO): NO